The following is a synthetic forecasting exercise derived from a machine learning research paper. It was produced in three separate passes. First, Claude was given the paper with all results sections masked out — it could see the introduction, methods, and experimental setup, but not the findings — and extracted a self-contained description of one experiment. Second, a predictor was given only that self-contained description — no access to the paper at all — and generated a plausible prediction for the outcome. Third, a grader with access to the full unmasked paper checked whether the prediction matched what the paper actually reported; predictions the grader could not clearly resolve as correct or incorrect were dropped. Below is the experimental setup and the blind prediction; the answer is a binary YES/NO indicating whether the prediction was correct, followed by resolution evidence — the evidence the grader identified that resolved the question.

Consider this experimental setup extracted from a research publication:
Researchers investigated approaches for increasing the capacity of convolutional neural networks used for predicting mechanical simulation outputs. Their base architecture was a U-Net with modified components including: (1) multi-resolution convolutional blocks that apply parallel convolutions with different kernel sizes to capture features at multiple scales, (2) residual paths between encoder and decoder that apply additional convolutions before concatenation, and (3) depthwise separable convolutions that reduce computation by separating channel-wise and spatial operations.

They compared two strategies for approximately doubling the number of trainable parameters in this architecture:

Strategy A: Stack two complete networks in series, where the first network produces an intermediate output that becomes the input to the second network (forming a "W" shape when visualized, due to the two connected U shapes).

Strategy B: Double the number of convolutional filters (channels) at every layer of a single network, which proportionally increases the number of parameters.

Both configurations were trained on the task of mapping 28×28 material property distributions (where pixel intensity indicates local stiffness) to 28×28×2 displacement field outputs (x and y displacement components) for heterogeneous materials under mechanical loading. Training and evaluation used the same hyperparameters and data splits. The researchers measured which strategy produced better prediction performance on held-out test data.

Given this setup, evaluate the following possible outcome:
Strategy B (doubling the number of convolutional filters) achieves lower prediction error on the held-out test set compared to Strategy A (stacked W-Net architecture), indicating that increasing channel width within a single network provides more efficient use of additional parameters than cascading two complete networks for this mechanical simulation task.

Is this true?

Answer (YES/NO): NO